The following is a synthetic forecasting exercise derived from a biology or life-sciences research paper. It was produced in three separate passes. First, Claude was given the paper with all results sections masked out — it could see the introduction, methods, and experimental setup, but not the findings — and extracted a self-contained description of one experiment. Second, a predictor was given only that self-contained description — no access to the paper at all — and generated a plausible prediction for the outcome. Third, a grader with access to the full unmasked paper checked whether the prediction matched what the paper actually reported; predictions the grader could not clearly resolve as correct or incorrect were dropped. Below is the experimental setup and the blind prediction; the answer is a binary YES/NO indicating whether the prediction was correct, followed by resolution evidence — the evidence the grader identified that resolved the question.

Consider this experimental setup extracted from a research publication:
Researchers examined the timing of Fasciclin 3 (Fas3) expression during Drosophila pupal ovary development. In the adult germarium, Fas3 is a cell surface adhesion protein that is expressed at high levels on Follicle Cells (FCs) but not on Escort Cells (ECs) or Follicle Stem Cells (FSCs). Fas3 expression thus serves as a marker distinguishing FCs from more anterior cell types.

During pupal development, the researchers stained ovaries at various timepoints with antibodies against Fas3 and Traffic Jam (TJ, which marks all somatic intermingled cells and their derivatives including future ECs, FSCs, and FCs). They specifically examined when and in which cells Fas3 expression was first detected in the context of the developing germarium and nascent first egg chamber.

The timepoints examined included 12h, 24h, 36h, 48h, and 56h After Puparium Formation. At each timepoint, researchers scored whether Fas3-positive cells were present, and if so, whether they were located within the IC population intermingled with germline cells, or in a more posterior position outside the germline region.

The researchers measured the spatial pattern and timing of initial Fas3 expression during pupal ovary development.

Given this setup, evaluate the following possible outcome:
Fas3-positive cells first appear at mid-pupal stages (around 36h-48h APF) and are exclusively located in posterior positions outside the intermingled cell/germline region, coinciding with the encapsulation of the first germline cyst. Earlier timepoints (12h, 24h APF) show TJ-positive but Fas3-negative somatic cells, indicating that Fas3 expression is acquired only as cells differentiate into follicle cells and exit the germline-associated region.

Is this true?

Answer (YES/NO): NO